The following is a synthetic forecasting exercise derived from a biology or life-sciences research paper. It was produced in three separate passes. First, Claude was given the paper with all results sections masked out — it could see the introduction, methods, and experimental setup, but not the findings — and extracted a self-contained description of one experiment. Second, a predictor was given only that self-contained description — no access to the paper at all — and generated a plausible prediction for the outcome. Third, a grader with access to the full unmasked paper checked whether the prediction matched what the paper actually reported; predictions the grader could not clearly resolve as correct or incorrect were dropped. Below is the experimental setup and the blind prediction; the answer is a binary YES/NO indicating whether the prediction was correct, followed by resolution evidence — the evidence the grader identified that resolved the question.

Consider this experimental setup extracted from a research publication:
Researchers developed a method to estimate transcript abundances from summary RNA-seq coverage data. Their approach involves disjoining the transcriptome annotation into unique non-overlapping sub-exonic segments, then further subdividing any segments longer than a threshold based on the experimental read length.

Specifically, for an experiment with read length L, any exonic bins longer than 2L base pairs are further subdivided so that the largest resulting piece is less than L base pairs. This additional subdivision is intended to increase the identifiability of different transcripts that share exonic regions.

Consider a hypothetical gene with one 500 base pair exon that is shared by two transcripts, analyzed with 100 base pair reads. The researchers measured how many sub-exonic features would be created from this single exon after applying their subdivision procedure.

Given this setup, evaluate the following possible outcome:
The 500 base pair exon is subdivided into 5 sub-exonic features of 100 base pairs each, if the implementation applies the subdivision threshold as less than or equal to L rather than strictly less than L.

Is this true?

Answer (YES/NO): NO